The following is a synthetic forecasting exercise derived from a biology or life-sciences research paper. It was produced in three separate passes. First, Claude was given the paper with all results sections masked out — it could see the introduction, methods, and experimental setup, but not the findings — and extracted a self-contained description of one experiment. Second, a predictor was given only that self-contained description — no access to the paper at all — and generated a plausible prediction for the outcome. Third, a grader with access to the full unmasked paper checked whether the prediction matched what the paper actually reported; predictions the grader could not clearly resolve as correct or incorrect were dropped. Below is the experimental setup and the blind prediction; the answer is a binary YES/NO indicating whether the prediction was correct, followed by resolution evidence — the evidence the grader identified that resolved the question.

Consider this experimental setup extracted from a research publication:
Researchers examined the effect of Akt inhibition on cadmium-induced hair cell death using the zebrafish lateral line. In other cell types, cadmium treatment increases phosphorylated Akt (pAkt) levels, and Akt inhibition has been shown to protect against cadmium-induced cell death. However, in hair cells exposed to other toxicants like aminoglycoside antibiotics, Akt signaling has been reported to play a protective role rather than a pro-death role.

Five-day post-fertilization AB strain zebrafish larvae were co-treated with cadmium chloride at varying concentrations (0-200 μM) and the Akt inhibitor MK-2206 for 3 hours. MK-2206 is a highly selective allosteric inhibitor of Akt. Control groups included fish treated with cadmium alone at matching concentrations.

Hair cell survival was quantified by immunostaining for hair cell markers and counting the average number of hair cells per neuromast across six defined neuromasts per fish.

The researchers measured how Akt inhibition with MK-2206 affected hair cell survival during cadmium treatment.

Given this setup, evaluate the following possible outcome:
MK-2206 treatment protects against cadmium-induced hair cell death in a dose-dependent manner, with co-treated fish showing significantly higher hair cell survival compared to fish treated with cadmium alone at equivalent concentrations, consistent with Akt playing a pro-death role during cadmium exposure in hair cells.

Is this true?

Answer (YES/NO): NO